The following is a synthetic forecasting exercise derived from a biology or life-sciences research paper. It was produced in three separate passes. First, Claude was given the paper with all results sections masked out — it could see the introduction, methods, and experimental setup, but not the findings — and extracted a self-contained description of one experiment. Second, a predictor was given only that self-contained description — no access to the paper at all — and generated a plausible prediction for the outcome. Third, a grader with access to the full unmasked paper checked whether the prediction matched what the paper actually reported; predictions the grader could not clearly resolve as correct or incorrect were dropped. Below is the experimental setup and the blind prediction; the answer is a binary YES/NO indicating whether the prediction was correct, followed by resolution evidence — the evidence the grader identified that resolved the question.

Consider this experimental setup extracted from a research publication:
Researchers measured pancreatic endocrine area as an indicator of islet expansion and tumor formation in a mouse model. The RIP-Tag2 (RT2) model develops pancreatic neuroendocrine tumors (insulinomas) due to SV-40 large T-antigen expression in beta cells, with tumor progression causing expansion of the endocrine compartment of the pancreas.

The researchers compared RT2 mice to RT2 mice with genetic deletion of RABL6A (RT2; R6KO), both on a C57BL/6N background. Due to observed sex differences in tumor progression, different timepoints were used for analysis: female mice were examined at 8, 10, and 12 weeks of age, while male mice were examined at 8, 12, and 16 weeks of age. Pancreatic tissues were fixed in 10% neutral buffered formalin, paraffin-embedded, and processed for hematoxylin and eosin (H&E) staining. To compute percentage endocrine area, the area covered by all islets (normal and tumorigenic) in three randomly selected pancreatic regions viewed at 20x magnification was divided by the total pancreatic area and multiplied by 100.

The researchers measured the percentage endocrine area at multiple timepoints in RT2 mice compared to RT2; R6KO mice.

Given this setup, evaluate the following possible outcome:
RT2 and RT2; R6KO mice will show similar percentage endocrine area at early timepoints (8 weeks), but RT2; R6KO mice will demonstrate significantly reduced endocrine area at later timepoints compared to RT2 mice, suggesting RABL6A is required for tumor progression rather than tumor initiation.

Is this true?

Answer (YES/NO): NO